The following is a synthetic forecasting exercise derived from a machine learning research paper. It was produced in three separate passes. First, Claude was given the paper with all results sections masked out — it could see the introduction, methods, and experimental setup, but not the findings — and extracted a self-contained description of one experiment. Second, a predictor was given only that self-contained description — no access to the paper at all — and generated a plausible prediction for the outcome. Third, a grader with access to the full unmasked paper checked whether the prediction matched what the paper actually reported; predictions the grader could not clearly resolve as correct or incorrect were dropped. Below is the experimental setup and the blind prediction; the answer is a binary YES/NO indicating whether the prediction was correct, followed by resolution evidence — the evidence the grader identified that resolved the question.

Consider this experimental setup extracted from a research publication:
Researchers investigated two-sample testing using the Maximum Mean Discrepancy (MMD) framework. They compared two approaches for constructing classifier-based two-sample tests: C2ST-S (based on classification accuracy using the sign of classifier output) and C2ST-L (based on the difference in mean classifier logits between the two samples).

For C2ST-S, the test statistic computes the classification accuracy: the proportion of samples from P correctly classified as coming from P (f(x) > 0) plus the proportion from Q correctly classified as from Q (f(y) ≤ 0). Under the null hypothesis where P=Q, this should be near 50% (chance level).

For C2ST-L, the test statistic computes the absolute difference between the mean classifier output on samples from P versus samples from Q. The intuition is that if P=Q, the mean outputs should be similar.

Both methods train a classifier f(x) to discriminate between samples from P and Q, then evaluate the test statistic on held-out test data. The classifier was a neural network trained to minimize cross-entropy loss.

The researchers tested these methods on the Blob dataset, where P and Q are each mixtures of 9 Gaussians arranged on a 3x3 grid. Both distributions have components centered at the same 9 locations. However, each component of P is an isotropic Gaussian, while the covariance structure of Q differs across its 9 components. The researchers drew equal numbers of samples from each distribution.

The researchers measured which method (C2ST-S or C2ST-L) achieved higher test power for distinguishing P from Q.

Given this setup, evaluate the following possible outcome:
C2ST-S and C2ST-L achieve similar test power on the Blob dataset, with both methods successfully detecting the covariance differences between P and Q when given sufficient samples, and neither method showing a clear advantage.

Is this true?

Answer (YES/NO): NO